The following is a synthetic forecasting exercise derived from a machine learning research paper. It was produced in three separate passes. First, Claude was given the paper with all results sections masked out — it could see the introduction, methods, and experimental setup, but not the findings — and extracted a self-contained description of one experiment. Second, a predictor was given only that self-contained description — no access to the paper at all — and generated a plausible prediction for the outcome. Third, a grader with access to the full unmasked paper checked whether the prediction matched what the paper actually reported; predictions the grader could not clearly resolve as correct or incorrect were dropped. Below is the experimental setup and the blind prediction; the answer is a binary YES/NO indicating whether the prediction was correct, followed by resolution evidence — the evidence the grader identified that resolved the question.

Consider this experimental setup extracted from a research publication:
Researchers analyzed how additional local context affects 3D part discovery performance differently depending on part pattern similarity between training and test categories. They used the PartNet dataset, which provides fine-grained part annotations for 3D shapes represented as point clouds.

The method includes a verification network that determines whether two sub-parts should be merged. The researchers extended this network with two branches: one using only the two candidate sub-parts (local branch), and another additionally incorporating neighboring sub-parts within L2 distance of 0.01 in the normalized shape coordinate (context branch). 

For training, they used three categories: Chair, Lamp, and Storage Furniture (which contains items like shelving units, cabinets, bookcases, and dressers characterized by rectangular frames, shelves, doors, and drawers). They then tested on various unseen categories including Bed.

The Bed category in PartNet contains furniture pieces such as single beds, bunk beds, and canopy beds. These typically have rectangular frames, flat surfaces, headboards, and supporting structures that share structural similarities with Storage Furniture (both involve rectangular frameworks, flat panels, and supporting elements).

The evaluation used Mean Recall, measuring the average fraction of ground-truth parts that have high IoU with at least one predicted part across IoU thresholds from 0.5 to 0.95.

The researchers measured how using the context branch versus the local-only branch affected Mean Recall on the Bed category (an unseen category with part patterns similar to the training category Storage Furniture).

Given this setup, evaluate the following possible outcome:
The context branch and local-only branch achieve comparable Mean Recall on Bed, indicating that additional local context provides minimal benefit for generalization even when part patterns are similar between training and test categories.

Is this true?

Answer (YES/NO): NO